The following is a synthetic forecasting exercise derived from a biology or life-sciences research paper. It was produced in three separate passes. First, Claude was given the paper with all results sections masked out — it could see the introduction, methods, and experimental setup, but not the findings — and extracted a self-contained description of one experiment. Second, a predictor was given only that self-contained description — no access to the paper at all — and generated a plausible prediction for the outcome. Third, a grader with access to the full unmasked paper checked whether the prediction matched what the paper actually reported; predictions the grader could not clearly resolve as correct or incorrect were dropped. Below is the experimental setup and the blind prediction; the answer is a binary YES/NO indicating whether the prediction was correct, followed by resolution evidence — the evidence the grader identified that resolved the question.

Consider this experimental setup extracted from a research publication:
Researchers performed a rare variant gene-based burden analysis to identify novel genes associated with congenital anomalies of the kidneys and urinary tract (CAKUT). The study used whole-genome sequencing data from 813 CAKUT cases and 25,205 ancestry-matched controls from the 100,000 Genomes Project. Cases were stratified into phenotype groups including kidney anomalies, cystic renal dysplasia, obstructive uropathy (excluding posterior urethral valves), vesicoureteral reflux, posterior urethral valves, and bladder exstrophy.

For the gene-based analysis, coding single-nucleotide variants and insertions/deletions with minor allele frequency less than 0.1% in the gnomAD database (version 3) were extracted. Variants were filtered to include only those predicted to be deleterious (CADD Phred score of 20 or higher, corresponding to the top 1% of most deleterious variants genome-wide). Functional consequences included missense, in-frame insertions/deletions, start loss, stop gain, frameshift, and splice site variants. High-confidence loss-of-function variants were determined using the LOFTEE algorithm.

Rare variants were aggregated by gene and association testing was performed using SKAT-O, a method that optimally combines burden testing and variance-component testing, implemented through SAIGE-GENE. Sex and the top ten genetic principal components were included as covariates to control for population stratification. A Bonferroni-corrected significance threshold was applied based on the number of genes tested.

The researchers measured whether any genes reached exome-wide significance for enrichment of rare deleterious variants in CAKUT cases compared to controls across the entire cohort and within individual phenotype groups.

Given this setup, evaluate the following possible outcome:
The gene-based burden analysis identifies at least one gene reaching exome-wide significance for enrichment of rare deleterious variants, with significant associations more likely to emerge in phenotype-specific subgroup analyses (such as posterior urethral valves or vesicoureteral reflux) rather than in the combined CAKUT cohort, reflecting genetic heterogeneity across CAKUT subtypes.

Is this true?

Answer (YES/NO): YES